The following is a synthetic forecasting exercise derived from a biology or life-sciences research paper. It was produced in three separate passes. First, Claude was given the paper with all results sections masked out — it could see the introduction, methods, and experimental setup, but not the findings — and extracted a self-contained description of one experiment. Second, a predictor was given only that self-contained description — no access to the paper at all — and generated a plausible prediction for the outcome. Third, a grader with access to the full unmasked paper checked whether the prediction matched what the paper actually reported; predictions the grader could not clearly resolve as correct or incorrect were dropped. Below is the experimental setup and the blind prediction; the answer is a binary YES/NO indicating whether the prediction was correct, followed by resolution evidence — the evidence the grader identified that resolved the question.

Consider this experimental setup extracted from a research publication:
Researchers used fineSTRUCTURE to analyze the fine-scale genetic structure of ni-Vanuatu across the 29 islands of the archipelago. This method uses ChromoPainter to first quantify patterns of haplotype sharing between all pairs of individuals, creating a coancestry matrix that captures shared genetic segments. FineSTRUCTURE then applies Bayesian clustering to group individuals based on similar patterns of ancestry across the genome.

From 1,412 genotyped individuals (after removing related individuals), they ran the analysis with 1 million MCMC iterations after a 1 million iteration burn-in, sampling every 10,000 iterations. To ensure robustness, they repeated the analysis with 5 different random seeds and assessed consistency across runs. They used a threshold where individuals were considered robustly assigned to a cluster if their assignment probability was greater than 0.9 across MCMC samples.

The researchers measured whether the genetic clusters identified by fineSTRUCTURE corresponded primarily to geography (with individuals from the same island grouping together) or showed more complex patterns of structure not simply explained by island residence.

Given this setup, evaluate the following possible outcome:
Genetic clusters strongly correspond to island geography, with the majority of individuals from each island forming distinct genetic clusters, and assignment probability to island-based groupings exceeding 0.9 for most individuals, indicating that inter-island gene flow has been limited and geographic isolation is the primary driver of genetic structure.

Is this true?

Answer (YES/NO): NO